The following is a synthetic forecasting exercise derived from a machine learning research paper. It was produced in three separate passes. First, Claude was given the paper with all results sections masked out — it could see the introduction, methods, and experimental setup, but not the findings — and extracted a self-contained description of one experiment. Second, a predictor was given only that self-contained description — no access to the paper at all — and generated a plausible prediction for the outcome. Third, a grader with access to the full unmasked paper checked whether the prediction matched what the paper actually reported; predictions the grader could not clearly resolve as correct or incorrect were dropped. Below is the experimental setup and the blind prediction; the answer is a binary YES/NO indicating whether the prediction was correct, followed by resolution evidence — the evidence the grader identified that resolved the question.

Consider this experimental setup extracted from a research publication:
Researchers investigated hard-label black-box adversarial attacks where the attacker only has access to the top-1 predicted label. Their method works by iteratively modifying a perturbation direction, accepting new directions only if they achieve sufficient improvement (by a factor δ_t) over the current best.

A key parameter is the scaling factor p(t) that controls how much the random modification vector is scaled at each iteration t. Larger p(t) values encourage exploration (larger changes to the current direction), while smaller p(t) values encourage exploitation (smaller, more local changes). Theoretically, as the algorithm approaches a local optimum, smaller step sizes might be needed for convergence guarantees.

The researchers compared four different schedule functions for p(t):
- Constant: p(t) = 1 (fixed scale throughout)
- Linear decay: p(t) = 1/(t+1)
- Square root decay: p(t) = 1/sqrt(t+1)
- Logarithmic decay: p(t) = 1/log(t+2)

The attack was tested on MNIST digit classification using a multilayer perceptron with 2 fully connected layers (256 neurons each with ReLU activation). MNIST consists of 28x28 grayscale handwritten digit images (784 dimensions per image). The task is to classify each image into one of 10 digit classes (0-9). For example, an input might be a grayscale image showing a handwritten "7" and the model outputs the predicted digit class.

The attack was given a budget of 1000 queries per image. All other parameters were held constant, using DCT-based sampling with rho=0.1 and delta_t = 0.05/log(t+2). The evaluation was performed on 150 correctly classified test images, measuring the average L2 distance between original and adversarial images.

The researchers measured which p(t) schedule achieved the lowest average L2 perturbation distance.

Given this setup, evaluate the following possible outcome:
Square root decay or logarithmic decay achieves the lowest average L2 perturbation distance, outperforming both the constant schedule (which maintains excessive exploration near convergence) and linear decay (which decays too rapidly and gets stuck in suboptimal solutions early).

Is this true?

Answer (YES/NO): NO